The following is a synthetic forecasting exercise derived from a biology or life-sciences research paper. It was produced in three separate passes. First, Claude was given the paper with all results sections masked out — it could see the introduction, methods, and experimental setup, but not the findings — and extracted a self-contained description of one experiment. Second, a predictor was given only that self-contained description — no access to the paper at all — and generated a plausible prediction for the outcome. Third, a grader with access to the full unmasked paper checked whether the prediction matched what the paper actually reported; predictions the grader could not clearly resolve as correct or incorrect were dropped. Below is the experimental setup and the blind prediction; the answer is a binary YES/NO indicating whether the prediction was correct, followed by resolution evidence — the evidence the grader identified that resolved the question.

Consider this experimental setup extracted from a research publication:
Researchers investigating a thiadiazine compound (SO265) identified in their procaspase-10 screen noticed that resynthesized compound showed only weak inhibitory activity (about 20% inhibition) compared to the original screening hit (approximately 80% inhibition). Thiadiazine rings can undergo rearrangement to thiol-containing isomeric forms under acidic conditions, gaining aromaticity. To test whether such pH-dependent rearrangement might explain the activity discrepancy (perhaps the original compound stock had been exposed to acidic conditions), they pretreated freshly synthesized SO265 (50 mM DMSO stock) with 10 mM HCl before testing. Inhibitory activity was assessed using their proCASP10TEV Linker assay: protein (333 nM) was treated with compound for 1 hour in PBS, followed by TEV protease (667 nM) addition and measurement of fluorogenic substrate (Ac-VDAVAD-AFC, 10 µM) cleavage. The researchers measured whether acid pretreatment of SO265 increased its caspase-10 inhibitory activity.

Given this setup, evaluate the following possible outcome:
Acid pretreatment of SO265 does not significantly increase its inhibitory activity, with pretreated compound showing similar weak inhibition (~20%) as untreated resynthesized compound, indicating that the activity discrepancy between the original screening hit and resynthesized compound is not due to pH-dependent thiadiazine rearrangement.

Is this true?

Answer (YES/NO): NO